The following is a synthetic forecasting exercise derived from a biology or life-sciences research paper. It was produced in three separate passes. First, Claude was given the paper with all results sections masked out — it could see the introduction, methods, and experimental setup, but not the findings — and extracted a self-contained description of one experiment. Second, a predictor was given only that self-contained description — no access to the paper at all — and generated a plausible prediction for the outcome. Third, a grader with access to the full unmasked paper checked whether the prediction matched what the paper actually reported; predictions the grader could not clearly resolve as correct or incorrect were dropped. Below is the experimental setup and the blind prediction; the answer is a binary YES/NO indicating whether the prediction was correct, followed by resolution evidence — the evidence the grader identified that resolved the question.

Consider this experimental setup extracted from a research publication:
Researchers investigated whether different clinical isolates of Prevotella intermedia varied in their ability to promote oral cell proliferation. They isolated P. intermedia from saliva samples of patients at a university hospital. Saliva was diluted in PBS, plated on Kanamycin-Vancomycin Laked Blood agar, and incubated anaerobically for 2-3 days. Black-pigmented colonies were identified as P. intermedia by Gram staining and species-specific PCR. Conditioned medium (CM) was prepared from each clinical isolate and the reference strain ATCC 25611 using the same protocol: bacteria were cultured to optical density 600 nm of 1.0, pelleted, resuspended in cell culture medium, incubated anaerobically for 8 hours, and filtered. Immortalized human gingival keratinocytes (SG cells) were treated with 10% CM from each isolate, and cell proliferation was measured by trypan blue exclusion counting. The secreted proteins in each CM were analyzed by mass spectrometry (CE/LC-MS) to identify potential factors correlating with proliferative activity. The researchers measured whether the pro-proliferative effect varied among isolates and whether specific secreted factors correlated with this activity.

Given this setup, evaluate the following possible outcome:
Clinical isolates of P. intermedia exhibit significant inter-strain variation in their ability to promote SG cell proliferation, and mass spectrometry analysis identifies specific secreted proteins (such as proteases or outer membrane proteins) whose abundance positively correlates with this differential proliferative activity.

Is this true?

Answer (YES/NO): YES